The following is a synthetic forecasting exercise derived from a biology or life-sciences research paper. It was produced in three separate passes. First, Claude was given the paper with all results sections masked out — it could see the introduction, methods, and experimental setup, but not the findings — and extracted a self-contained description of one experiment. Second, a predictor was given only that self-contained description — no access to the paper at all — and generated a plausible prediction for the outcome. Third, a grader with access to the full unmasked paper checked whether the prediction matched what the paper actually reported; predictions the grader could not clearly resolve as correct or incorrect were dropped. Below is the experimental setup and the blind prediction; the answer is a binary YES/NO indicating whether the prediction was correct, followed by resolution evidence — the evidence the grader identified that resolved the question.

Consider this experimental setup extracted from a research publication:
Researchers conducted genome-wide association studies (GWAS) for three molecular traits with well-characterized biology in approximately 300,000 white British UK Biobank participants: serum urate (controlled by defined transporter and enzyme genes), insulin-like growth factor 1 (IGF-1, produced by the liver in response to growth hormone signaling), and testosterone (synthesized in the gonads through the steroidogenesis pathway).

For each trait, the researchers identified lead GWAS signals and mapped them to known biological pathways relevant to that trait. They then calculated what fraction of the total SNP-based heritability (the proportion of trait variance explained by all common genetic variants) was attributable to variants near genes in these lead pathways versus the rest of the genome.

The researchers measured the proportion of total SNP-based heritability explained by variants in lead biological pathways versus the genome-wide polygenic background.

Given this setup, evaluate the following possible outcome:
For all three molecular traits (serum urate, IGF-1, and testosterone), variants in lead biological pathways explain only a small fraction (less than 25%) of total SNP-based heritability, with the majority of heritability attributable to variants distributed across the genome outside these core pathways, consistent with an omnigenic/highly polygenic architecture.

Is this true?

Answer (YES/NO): NO